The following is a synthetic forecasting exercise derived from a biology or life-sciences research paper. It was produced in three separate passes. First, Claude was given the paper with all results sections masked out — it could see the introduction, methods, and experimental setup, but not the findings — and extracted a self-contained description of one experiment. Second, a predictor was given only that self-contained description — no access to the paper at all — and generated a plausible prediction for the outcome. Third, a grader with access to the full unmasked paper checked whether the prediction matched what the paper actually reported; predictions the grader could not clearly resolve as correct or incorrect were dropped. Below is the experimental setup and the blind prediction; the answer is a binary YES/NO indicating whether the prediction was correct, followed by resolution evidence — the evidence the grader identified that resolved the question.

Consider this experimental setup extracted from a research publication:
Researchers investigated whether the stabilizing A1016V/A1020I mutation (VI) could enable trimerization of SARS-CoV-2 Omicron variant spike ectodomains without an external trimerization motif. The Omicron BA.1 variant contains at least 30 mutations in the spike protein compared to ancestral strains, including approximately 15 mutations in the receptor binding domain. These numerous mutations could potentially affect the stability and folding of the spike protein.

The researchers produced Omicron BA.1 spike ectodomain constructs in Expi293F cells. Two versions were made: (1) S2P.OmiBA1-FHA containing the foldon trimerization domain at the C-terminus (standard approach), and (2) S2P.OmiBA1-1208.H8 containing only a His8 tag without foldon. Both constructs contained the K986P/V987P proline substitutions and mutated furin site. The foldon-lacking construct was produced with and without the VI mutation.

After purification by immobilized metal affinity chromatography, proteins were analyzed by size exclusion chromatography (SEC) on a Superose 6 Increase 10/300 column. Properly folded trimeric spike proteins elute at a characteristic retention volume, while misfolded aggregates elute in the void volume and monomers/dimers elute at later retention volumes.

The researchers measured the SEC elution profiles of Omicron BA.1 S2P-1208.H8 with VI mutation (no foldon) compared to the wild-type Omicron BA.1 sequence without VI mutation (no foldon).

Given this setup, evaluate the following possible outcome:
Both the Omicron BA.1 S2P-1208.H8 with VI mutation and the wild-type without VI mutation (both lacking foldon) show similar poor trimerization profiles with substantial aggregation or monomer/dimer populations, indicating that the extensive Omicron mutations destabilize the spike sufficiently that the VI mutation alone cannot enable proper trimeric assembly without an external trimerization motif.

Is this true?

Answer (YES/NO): NO